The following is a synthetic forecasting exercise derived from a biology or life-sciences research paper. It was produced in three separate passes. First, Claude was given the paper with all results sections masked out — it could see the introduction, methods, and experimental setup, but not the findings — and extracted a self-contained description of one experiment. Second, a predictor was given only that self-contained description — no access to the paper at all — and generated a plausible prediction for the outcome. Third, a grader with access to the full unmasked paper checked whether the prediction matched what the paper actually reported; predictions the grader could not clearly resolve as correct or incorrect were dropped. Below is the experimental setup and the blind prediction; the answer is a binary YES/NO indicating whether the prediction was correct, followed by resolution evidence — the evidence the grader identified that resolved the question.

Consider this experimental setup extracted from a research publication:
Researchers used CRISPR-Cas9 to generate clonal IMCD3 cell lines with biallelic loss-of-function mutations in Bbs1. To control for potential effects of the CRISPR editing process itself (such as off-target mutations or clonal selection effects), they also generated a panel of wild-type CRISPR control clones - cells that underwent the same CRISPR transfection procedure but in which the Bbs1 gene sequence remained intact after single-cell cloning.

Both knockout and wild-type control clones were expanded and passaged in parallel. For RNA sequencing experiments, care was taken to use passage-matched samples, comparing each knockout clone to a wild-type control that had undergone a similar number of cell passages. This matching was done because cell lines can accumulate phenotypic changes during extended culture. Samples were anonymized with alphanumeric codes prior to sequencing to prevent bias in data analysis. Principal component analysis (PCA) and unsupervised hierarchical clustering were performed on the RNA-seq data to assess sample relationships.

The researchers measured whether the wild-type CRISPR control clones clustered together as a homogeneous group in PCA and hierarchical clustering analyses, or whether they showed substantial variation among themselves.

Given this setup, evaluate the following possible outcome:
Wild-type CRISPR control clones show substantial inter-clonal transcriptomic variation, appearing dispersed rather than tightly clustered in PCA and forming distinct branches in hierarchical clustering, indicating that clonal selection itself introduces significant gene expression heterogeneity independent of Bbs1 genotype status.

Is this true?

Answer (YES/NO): NO